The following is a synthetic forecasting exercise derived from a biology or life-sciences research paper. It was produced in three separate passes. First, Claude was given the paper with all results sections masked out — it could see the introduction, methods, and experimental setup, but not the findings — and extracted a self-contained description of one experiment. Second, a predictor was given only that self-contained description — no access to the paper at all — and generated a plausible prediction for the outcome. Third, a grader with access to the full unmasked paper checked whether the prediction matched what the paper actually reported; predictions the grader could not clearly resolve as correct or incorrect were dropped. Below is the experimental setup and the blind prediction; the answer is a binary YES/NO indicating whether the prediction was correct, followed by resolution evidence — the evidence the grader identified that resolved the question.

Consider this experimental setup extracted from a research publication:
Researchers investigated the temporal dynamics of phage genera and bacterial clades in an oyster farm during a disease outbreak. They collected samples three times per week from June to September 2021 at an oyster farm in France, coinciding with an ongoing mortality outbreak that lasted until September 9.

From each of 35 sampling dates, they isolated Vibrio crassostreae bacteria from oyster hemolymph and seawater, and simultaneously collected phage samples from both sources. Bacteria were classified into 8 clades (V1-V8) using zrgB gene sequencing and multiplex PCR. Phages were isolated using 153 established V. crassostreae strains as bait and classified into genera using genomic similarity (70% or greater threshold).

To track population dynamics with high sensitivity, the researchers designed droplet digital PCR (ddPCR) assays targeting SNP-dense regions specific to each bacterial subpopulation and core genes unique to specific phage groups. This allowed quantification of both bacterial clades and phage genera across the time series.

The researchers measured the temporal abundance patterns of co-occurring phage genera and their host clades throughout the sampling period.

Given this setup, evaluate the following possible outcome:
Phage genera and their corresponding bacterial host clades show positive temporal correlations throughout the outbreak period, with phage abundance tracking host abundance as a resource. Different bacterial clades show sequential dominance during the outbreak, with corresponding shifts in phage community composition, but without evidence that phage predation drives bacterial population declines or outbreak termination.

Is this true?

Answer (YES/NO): NO